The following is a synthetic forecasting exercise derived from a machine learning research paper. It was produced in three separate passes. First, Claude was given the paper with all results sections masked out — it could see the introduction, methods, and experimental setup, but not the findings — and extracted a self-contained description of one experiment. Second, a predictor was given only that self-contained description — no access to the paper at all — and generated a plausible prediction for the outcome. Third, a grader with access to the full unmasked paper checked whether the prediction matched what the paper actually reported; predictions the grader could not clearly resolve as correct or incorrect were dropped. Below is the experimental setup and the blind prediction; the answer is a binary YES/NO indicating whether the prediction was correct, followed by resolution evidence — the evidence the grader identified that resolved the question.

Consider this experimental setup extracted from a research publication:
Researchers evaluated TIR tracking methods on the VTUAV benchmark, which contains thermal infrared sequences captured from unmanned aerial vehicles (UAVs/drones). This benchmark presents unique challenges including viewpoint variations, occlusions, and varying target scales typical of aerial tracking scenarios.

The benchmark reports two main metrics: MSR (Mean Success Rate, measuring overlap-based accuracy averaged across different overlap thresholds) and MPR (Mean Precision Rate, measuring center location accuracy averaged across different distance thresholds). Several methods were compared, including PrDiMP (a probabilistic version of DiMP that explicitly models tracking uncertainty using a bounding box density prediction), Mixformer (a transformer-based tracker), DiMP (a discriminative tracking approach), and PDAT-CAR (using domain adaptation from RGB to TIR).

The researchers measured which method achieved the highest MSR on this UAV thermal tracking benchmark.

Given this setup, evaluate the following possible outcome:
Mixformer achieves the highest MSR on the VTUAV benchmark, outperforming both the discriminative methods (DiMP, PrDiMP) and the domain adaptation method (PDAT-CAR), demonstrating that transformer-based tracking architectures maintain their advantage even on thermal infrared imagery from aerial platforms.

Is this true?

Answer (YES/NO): NO